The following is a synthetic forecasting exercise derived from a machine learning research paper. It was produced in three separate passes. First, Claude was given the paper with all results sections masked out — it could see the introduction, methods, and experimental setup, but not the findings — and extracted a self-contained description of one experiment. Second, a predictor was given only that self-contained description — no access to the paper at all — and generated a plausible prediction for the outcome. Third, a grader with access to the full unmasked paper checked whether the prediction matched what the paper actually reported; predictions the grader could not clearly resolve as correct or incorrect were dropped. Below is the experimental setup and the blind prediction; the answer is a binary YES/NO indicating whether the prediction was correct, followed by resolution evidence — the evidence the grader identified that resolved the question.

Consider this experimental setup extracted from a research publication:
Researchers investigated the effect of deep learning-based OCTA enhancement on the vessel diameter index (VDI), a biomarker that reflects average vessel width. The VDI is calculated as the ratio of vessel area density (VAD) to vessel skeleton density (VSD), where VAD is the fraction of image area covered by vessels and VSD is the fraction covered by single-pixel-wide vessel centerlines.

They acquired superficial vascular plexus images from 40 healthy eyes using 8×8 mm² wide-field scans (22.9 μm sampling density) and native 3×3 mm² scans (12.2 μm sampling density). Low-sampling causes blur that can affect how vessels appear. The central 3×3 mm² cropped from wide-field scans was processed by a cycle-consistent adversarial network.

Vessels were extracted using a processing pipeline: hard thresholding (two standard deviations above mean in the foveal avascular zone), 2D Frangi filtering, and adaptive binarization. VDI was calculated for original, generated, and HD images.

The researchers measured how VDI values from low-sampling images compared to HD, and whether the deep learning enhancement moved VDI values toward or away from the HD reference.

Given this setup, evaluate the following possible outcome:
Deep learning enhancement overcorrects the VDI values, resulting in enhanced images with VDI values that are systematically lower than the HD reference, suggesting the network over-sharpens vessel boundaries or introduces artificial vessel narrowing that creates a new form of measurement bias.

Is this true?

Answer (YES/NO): NO